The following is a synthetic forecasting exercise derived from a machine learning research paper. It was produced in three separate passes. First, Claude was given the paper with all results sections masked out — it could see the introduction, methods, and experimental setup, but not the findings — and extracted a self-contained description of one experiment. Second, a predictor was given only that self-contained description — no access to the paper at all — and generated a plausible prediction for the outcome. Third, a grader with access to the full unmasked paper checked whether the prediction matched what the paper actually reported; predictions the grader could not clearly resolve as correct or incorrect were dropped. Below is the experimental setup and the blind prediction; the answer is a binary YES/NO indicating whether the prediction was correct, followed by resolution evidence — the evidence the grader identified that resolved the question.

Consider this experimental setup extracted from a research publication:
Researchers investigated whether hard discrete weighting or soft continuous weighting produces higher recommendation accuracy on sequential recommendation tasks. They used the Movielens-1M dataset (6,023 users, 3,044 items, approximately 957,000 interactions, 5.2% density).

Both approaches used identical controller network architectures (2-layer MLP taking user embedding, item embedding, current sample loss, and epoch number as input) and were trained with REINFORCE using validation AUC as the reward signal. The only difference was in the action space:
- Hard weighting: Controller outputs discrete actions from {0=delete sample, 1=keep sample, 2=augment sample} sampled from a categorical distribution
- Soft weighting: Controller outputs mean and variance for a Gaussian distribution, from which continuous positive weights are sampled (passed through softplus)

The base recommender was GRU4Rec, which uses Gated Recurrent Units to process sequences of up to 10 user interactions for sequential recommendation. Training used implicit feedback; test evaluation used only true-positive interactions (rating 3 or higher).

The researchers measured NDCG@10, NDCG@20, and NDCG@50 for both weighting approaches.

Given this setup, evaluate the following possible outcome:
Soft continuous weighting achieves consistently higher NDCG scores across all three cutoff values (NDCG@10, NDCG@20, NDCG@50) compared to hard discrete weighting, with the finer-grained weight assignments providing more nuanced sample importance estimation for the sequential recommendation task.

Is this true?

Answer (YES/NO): YES